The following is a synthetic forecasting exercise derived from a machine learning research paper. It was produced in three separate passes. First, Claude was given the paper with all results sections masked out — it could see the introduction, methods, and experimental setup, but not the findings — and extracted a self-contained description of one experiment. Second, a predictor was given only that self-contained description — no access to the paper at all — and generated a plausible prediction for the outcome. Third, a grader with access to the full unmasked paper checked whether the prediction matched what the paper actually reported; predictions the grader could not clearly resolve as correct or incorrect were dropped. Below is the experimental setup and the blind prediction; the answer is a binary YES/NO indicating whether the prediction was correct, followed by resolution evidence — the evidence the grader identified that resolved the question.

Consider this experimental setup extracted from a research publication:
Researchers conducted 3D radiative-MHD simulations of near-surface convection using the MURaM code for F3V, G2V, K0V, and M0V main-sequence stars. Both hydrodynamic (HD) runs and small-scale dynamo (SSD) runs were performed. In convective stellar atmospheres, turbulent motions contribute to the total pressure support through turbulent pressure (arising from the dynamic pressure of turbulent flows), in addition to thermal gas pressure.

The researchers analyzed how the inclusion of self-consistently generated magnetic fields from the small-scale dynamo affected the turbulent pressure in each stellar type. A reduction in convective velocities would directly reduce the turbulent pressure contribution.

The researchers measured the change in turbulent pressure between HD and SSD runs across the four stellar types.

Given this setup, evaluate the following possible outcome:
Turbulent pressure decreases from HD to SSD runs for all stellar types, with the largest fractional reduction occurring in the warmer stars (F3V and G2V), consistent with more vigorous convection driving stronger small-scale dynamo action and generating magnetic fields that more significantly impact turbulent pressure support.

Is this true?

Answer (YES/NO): YES